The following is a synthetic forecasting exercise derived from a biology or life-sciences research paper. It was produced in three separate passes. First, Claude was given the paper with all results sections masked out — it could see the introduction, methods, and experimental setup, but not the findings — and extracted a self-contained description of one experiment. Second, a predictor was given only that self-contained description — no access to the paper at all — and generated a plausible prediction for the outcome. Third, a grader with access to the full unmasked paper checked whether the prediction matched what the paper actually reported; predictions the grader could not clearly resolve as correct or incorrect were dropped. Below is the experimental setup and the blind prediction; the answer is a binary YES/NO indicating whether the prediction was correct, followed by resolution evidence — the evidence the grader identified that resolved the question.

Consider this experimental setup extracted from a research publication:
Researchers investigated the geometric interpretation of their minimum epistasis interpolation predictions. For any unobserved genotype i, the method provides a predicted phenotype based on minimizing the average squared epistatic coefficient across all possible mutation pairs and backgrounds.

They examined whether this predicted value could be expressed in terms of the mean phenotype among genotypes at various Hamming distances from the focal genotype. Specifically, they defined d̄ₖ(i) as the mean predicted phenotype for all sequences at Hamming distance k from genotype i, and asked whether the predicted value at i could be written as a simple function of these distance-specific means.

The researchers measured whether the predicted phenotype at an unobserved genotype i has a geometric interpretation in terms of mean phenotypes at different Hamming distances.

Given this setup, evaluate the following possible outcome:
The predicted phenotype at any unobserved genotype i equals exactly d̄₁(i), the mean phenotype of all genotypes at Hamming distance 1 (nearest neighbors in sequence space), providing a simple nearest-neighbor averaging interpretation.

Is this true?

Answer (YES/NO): NO